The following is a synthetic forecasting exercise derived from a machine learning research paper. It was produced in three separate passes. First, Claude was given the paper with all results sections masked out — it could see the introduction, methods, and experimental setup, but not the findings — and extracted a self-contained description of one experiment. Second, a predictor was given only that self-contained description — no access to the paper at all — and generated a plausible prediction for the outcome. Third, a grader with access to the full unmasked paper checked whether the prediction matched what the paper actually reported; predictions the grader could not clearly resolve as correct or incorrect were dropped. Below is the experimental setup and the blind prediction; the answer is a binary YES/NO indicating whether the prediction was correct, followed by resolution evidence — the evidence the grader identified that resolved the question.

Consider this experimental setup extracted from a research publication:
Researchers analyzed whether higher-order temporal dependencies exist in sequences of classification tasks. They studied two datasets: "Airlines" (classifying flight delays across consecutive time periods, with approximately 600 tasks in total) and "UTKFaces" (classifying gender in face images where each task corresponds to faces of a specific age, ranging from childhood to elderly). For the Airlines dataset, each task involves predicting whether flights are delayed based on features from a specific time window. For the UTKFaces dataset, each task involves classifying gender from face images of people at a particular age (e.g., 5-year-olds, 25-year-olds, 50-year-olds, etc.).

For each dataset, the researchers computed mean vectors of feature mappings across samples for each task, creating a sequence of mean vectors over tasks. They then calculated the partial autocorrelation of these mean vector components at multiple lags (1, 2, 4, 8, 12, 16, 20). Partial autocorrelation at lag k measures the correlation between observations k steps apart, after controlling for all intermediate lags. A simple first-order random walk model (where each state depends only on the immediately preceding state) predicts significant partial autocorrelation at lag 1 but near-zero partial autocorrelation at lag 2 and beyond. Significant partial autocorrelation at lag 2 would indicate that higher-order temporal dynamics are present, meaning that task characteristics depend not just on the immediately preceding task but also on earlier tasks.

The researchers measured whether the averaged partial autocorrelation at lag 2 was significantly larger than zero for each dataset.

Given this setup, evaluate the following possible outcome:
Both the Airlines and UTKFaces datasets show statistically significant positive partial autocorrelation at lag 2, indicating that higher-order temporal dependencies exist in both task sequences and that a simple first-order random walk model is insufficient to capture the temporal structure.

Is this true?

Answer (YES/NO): NO